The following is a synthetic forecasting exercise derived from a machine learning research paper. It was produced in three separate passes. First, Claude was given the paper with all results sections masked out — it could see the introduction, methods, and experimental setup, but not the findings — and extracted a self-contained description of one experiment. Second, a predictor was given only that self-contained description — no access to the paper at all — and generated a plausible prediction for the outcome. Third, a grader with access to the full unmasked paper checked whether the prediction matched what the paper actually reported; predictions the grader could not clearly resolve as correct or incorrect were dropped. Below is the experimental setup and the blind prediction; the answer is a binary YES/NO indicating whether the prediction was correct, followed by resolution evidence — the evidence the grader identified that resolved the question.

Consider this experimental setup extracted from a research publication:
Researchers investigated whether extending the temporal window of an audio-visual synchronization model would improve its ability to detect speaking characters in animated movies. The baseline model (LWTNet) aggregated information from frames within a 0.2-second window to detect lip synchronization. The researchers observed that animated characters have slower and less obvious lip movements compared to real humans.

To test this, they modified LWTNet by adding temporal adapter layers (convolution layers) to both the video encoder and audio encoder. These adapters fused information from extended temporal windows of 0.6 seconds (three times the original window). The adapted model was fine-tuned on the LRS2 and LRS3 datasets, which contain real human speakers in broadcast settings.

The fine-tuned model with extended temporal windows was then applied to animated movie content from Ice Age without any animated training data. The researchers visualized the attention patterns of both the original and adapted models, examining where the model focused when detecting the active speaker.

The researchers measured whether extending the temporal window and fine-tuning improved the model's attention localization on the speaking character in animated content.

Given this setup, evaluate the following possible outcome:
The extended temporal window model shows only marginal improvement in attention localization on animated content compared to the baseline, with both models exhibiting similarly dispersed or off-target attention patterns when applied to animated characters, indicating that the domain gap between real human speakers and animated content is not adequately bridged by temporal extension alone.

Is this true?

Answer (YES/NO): NO